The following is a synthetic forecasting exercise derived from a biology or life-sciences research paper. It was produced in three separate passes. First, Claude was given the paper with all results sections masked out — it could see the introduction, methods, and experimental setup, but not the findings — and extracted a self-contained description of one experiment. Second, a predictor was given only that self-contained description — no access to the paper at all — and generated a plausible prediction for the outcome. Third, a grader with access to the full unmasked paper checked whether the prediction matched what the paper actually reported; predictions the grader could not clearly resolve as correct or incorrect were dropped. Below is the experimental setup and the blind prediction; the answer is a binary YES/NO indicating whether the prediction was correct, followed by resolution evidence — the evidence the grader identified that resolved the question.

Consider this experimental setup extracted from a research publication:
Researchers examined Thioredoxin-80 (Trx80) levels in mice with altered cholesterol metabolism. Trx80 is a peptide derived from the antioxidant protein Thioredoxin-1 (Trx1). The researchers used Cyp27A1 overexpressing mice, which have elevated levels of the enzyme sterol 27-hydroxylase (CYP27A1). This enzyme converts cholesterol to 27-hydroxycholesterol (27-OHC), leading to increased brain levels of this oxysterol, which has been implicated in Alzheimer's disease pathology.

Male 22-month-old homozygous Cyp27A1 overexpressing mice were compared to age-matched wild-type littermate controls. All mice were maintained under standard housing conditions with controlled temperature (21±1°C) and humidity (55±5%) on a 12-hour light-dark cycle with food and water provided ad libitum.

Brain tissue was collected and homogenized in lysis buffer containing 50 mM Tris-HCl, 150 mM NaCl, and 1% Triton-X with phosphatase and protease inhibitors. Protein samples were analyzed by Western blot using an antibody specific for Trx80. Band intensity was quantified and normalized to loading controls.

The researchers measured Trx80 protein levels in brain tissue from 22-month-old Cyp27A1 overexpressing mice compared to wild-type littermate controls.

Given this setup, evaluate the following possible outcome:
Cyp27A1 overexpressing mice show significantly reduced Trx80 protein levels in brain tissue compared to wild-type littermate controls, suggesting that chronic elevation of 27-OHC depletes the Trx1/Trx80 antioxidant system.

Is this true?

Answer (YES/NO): NO